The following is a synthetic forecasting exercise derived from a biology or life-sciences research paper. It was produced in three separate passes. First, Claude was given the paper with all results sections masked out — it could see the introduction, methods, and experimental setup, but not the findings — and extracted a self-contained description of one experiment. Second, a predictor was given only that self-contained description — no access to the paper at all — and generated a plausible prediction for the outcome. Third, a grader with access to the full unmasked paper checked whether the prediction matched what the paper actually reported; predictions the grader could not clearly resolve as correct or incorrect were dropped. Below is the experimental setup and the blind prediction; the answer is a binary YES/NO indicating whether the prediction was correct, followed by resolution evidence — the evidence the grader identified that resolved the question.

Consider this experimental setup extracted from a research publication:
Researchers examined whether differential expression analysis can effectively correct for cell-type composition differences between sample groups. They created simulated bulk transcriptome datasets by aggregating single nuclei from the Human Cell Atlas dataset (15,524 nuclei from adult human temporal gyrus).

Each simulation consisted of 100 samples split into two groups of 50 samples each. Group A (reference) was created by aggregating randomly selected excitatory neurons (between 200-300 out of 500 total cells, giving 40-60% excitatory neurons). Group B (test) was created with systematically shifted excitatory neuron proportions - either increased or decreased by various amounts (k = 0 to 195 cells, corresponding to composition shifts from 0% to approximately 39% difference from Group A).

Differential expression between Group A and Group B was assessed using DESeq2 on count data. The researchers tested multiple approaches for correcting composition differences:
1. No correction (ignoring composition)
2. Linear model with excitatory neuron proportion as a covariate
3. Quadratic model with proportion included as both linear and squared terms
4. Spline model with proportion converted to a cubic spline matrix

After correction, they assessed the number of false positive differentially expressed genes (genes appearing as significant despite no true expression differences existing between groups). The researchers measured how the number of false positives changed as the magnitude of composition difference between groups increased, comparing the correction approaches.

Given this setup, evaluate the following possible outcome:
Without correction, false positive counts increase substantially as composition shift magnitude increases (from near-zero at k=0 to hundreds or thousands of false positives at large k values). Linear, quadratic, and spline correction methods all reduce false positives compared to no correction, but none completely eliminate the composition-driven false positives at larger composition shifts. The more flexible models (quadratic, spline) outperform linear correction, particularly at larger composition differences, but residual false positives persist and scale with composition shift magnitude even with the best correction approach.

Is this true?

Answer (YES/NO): NO